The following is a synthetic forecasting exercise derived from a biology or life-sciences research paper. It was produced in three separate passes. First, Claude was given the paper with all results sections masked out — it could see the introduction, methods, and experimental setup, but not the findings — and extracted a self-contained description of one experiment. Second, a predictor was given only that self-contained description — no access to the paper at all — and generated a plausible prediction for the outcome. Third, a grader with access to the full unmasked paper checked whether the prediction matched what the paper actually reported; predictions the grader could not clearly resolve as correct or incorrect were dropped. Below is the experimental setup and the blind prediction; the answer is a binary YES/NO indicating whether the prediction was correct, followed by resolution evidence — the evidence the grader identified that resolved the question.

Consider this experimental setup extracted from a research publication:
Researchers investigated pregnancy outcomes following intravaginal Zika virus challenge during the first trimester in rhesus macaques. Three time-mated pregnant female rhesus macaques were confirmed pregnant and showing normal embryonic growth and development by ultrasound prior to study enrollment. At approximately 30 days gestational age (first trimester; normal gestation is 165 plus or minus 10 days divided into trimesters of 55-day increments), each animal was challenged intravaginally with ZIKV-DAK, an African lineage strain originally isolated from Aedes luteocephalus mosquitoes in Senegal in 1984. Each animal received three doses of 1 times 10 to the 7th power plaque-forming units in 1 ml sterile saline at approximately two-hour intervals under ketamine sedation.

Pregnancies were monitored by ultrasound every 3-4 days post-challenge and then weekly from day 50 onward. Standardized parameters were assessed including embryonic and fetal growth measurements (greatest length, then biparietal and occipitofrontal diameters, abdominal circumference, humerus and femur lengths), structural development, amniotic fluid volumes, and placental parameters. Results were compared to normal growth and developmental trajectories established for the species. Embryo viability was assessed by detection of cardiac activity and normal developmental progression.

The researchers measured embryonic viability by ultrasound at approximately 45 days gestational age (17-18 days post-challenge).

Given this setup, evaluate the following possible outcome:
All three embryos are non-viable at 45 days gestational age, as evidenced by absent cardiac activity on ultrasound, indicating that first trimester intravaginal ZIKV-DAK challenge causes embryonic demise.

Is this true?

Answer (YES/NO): NO